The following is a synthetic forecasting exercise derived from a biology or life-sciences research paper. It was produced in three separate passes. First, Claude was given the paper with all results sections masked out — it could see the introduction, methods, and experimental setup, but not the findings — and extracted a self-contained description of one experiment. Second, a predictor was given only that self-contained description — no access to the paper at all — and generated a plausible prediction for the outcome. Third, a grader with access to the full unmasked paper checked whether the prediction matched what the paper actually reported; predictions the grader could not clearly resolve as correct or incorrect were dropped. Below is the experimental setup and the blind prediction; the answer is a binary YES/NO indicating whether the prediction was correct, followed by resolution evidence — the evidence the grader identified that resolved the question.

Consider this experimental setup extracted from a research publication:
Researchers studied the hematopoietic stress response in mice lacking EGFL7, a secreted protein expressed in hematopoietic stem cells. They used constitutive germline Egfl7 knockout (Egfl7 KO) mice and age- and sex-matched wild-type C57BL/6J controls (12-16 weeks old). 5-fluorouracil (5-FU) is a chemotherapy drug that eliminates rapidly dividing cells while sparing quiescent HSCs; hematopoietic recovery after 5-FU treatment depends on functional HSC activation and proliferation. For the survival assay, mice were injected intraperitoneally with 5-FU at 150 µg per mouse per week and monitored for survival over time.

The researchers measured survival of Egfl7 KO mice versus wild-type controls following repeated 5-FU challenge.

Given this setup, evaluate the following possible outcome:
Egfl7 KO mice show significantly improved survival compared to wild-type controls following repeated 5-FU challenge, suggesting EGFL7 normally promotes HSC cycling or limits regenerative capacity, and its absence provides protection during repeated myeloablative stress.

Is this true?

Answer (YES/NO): NO